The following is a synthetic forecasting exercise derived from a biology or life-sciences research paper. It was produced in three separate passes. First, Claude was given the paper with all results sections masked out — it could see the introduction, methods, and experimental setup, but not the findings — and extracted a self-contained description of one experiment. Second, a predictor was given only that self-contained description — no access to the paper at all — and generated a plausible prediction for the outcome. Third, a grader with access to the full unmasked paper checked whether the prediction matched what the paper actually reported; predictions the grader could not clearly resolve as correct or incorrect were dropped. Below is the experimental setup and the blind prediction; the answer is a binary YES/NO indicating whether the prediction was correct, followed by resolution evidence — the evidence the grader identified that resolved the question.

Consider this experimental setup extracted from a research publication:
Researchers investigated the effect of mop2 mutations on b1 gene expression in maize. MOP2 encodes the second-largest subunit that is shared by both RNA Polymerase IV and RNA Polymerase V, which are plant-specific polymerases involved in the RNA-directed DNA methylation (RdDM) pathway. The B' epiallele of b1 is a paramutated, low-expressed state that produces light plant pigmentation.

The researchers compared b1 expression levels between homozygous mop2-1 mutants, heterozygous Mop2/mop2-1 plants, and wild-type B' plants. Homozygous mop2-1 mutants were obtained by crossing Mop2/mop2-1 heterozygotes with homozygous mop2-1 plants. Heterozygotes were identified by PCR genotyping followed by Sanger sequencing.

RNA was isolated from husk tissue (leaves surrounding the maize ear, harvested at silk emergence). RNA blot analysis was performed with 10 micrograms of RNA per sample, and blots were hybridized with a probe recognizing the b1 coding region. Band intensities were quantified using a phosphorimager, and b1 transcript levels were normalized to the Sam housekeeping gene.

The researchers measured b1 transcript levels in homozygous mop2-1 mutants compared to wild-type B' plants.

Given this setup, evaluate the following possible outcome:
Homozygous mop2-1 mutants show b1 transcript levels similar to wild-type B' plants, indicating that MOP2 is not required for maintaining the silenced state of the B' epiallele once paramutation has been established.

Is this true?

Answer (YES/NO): NO